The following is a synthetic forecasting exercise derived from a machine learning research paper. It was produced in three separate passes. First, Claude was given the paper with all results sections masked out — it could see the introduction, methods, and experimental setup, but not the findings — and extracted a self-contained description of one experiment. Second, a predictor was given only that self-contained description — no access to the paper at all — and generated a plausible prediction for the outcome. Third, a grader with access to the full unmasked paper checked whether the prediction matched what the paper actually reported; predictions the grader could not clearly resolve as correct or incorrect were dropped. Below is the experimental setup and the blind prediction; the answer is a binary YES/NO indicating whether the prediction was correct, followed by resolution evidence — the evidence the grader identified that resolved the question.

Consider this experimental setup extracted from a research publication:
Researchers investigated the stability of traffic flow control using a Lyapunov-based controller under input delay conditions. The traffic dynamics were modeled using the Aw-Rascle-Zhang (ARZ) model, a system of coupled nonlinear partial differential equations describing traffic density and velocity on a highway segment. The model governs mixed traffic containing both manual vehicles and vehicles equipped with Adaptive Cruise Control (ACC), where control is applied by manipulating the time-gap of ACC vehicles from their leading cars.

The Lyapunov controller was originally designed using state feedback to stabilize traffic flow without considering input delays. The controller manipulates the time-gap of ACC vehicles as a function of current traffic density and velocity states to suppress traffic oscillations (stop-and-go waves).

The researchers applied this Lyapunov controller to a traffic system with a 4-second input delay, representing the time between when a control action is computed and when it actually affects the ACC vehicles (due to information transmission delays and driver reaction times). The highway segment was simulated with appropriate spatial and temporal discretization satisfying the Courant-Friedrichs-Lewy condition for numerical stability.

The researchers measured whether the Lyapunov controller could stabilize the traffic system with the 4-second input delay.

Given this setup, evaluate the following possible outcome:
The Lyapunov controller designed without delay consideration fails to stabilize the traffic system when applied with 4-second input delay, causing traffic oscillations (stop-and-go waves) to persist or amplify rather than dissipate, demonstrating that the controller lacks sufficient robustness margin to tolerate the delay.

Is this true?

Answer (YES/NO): YES